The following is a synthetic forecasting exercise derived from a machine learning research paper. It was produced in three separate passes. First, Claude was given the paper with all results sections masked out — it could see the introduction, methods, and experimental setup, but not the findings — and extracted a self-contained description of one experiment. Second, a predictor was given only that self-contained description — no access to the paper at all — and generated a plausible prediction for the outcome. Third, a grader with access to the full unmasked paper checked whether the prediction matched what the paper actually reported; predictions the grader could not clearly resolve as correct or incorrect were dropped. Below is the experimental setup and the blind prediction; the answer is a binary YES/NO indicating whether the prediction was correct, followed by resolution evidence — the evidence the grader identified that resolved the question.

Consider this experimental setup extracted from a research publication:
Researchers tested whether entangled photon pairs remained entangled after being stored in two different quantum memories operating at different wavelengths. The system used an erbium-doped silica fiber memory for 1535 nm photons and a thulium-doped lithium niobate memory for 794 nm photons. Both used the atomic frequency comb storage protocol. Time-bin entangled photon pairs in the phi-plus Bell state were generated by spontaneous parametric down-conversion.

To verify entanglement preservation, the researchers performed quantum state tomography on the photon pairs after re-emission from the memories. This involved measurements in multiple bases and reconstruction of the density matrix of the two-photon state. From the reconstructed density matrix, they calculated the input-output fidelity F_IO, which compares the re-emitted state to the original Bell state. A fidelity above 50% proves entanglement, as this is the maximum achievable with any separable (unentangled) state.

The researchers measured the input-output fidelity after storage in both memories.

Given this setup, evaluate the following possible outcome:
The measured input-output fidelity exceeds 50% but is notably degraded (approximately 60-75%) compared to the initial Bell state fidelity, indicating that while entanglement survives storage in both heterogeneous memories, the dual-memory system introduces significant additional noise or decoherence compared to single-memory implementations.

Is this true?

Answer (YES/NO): NO